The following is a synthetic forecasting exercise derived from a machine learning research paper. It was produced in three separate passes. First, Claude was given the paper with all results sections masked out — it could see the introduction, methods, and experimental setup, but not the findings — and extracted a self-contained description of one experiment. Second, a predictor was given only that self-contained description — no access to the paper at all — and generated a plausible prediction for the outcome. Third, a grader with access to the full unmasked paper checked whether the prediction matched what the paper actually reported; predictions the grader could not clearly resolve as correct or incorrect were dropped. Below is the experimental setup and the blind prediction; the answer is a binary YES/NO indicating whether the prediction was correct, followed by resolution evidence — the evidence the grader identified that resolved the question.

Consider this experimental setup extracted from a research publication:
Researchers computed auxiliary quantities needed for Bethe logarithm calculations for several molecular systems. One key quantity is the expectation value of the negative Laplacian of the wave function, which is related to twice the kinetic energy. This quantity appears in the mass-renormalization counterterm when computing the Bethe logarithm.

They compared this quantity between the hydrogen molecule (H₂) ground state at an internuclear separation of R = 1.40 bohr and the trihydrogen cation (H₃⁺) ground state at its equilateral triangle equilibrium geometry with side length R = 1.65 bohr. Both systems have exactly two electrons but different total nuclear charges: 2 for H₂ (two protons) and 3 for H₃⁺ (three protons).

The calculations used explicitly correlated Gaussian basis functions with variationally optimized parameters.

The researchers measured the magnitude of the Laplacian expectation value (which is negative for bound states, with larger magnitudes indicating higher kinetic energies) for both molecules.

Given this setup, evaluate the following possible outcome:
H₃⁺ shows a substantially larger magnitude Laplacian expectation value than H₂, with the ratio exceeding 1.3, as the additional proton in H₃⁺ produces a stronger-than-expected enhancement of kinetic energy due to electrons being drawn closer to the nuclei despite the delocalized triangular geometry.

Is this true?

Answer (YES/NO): NO